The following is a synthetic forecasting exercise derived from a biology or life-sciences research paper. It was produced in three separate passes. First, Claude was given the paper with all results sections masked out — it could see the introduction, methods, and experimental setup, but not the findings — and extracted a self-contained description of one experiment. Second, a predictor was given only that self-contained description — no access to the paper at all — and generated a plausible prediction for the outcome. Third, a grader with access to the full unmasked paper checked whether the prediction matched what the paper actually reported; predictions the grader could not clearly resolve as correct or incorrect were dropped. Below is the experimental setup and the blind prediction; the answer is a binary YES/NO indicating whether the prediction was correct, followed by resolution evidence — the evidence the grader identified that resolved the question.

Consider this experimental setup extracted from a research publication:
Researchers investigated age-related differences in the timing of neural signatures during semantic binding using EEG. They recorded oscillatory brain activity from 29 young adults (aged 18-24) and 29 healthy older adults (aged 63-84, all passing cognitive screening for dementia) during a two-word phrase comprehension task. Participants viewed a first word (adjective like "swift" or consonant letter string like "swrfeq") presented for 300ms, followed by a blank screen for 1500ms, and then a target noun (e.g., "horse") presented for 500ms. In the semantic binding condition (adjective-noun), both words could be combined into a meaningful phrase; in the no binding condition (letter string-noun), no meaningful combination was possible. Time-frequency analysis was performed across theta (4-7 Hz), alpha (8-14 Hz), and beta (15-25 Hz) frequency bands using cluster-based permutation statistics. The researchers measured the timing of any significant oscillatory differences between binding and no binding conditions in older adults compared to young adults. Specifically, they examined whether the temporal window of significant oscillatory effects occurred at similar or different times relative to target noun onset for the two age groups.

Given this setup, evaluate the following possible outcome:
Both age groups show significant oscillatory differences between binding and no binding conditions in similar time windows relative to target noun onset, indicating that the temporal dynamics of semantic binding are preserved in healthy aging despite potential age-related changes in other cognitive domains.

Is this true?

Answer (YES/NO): NO